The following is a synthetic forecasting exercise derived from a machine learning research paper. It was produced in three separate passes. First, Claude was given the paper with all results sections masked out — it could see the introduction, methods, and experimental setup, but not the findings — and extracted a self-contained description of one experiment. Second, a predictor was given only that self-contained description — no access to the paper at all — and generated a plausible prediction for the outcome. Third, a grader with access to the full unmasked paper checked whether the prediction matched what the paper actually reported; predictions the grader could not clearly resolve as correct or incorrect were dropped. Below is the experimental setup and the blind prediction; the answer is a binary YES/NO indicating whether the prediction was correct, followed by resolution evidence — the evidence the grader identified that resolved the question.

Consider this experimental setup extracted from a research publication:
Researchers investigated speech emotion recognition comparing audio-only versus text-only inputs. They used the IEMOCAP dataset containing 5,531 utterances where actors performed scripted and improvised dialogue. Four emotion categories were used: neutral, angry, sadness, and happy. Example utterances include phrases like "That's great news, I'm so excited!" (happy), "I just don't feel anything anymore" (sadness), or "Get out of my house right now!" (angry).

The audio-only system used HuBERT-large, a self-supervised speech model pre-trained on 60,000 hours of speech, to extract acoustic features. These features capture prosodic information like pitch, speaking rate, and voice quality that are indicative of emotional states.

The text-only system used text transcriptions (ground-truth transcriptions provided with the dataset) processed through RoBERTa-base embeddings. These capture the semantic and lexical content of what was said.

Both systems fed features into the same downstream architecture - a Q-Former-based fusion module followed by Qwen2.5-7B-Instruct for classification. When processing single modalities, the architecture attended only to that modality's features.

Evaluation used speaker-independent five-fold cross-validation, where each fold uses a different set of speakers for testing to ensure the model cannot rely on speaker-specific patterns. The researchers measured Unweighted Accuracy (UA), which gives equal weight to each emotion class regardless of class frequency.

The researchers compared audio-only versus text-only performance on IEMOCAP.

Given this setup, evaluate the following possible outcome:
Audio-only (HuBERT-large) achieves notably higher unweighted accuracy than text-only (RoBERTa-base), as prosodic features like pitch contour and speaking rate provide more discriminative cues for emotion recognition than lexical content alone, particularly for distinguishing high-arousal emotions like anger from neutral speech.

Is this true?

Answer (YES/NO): NO